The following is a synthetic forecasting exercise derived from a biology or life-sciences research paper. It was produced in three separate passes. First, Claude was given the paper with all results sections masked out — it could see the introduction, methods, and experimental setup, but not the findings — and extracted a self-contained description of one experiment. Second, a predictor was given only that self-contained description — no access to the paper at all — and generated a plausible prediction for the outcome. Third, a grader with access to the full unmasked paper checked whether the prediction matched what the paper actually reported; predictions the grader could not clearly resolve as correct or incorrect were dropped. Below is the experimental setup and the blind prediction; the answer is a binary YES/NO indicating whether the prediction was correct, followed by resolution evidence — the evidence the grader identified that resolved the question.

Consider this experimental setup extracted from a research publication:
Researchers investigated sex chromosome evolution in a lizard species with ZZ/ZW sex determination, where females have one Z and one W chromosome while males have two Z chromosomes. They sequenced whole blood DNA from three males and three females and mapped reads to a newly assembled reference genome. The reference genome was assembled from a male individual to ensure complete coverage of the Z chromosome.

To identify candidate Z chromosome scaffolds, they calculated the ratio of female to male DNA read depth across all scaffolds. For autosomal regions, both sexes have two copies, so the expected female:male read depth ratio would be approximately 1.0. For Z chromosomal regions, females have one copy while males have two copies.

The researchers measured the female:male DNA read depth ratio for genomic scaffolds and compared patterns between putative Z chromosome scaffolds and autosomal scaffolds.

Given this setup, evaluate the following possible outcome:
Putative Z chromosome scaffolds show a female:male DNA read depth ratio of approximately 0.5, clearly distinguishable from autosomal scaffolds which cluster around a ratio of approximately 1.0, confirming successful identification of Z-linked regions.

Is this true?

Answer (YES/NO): NO